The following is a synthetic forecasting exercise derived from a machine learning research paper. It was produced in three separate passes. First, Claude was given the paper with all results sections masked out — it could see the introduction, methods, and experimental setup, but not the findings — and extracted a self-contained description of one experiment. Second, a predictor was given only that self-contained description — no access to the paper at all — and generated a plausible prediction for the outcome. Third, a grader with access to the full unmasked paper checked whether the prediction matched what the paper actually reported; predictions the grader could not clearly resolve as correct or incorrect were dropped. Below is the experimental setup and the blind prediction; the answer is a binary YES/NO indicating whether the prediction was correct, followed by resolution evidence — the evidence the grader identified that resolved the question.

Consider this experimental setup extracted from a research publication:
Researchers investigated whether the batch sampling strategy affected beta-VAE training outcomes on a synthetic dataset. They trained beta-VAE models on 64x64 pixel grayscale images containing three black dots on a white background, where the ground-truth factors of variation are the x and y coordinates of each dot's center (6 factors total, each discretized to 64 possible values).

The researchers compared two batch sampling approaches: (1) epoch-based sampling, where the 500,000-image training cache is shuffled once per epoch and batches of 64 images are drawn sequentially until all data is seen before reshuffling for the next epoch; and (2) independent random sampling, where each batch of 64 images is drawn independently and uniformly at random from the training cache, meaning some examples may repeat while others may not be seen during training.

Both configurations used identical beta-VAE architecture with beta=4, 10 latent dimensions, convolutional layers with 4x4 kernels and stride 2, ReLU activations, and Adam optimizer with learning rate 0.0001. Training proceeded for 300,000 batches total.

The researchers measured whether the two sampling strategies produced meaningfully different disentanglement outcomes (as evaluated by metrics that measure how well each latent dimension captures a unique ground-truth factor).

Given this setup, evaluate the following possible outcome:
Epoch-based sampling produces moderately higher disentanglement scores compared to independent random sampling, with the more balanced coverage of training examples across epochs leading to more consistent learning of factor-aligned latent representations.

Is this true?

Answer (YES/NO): NO